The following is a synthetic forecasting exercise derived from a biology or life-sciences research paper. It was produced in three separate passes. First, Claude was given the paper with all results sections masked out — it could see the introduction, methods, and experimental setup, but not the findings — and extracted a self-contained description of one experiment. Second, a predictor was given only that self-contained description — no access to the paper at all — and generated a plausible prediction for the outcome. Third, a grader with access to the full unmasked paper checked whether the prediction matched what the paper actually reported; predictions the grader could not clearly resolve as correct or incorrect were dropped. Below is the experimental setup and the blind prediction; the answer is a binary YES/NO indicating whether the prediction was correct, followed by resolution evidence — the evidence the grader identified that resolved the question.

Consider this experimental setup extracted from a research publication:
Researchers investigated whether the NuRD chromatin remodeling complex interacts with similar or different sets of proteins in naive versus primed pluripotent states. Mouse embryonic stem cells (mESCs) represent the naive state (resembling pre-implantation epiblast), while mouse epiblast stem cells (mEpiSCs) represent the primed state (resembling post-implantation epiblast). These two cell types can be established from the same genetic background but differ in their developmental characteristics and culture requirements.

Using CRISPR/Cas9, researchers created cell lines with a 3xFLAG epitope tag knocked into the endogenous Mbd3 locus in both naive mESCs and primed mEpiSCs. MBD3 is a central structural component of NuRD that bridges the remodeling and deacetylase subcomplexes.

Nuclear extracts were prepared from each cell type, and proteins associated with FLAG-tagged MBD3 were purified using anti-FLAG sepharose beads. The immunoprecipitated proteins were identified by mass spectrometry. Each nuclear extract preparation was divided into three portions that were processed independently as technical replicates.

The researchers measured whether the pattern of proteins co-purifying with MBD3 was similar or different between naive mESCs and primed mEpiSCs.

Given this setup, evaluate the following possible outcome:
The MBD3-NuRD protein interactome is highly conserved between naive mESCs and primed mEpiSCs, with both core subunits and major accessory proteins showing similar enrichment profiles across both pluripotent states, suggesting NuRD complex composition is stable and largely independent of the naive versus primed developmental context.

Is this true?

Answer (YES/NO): NO